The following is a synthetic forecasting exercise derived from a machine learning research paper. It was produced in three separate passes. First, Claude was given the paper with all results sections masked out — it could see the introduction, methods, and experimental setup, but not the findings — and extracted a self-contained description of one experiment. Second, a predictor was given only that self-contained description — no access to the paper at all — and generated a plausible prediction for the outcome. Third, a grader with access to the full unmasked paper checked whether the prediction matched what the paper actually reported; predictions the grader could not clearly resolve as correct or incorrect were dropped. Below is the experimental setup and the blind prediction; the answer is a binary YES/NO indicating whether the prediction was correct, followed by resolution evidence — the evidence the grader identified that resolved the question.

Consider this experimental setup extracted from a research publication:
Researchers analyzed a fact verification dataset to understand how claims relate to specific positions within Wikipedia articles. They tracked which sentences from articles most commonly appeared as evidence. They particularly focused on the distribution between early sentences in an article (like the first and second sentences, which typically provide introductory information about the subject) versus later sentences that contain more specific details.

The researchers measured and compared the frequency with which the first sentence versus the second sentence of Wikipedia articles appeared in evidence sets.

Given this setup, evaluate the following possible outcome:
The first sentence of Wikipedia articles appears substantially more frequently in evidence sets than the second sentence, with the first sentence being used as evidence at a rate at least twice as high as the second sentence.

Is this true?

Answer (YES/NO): YES